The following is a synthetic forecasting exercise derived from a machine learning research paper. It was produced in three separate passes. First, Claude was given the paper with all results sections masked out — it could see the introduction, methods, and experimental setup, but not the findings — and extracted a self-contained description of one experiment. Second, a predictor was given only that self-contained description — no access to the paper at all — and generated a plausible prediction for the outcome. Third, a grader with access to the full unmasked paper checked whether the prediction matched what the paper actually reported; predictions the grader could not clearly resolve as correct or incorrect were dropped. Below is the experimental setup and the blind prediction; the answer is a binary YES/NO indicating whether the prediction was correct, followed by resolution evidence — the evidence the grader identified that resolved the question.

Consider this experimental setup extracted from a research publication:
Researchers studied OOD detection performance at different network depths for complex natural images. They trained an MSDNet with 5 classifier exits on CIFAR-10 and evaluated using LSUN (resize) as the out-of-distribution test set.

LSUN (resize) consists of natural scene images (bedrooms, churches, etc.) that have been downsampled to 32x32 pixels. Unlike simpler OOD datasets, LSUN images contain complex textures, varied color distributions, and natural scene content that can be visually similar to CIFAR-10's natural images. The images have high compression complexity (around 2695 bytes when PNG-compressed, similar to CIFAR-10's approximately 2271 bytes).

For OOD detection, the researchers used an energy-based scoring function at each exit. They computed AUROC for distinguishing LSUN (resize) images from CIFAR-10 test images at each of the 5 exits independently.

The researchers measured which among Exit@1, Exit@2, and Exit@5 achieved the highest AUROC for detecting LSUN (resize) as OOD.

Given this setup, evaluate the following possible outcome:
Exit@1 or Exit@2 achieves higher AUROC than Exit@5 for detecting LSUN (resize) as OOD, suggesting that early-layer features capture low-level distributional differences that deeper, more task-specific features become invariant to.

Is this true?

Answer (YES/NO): YES